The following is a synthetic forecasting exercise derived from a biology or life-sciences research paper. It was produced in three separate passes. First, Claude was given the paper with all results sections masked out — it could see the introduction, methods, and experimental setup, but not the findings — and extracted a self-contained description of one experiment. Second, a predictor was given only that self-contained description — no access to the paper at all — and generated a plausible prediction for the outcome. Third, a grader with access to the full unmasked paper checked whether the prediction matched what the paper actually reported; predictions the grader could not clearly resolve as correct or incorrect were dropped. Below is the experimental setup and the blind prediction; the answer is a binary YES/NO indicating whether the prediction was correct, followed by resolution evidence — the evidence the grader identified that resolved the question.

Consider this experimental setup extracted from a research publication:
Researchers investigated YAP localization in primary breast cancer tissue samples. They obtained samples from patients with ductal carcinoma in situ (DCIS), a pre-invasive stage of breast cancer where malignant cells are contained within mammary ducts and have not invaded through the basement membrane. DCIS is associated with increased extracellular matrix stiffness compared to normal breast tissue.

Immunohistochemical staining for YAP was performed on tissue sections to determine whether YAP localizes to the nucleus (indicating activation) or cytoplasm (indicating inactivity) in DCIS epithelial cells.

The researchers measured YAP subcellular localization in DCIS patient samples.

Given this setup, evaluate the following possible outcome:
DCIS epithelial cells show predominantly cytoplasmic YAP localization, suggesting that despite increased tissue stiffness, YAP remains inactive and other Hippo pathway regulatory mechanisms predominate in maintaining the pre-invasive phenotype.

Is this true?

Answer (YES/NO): YES